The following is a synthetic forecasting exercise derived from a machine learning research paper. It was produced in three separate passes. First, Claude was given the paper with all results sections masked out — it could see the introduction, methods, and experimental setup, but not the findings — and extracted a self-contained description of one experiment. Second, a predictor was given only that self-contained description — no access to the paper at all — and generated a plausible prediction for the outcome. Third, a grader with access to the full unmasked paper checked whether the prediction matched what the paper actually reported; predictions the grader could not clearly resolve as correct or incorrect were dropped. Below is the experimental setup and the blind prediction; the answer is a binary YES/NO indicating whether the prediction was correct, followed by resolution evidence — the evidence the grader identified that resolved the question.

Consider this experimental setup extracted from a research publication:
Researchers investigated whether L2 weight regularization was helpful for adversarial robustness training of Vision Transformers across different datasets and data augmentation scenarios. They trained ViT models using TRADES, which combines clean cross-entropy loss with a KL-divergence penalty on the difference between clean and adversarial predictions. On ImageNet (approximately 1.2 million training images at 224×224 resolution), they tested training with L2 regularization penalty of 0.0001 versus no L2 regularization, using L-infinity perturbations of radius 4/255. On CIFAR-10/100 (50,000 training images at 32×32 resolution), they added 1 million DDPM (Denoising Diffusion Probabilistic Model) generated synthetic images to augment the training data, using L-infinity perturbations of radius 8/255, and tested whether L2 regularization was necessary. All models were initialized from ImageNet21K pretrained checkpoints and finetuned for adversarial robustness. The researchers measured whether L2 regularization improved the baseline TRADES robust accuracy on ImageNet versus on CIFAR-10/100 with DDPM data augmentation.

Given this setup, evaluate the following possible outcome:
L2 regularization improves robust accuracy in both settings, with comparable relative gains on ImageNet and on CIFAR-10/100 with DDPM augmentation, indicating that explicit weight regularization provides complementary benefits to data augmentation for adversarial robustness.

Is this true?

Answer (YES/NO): NO